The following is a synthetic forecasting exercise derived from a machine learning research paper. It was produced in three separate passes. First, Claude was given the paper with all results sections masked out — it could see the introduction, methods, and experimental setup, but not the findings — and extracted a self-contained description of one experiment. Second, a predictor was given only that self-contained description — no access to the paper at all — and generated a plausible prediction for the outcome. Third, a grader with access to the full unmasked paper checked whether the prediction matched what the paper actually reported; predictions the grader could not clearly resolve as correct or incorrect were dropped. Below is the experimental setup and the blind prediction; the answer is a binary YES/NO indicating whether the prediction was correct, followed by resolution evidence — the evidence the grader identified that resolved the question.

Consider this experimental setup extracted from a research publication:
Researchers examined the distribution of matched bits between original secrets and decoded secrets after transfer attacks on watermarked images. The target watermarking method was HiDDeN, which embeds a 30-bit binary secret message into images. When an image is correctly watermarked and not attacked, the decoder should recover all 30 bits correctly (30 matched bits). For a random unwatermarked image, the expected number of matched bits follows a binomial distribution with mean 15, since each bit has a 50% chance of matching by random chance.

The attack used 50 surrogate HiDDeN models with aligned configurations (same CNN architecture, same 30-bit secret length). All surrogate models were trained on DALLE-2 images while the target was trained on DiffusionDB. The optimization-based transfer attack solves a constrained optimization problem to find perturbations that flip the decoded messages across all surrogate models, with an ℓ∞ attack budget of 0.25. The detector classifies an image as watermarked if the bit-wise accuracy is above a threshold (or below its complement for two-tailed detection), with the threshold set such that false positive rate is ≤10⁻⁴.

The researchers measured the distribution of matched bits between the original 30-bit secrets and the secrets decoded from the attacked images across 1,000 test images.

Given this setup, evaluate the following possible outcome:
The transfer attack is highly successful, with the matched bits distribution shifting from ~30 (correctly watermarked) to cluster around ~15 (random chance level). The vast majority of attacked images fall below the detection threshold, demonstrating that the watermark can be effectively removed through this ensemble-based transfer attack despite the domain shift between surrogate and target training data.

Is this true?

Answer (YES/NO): YES